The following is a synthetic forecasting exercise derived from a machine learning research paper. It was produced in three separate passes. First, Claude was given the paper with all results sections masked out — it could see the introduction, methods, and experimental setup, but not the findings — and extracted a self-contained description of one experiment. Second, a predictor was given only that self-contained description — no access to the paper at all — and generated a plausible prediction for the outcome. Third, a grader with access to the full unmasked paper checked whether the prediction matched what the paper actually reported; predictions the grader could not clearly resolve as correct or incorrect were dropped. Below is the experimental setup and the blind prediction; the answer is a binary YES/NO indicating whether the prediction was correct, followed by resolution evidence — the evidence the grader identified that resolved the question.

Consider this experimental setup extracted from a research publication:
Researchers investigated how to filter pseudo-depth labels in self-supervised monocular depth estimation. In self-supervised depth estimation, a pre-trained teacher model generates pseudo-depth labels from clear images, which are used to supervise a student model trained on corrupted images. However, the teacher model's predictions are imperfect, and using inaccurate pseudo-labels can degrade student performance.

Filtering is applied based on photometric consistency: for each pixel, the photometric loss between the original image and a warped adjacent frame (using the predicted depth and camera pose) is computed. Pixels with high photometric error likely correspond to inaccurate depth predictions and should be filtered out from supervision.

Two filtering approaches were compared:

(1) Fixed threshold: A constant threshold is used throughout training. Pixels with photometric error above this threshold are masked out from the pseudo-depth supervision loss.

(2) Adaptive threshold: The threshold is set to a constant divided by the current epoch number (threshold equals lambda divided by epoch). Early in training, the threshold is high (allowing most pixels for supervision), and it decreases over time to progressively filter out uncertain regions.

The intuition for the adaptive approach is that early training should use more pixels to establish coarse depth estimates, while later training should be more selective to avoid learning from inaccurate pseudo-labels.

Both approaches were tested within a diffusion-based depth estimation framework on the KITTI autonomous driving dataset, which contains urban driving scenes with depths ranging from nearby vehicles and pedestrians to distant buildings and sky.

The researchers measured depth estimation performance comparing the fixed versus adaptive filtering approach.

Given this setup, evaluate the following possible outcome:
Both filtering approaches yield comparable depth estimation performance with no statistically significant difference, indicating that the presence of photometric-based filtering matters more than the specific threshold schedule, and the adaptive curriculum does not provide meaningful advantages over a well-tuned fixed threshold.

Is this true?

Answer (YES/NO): NO